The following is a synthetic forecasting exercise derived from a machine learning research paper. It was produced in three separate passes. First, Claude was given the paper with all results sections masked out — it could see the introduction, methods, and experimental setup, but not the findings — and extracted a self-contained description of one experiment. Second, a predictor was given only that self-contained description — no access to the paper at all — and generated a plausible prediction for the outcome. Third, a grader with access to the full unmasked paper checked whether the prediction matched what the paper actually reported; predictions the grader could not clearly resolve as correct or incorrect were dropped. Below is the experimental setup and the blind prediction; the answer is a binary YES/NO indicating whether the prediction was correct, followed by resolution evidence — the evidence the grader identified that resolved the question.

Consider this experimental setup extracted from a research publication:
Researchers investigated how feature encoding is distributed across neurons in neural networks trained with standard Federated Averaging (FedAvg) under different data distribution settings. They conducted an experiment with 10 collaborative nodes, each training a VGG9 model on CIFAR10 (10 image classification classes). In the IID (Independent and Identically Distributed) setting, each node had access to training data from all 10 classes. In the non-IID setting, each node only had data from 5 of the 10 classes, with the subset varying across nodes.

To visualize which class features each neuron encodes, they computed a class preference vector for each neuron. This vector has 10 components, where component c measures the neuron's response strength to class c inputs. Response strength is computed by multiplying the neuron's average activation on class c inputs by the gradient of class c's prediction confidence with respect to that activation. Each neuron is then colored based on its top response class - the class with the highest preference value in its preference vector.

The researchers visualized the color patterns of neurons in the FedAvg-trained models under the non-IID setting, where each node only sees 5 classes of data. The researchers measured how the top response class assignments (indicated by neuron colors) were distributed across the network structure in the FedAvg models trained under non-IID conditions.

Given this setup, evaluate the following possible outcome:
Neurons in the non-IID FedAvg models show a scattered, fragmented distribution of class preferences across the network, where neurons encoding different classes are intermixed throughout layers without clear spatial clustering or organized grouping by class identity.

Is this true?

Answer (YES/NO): YES